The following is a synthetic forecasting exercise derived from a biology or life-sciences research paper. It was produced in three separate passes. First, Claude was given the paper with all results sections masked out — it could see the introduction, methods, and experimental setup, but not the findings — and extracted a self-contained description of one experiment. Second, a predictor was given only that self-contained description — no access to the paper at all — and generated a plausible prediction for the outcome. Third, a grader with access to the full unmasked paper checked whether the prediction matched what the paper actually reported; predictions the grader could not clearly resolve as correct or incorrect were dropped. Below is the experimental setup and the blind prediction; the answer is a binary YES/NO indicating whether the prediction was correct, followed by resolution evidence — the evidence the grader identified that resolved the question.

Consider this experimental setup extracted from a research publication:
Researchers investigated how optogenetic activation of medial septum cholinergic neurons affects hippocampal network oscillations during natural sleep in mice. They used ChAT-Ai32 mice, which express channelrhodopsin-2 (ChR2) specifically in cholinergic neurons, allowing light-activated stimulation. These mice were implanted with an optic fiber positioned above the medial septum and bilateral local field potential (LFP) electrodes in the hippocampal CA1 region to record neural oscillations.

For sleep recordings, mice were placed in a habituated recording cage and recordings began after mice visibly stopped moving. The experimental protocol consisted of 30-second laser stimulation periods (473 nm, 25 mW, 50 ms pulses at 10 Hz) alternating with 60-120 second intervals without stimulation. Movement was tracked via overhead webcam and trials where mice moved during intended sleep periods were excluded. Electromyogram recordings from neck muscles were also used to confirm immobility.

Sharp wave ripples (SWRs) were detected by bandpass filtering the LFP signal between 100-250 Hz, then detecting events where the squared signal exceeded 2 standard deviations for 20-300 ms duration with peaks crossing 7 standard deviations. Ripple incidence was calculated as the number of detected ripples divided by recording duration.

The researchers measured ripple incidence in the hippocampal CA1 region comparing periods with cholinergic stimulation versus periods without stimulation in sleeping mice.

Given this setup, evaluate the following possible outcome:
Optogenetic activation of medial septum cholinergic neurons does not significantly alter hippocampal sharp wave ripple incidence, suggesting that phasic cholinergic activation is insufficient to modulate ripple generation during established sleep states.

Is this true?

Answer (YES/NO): NO